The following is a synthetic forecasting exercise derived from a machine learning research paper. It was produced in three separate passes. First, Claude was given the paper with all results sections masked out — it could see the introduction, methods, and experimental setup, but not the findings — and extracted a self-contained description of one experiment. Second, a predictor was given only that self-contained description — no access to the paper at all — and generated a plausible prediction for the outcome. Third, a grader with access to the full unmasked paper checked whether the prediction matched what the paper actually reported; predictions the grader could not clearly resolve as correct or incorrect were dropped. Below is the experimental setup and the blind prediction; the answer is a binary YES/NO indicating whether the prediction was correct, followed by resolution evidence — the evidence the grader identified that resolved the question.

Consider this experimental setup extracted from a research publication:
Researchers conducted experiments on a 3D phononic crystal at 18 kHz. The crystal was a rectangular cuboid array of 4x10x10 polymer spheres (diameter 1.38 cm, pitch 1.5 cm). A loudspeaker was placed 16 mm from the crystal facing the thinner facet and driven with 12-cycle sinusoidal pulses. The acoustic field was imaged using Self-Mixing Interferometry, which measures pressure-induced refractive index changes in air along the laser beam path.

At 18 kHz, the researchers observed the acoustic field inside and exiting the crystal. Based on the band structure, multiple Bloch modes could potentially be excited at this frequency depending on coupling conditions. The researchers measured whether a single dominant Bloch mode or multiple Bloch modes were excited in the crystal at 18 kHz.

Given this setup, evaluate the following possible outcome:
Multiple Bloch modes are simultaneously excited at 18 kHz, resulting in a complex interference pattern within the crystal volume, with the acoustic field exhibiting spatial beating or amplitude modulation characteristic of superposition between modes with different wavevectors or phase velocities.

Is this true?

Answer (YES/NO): NO